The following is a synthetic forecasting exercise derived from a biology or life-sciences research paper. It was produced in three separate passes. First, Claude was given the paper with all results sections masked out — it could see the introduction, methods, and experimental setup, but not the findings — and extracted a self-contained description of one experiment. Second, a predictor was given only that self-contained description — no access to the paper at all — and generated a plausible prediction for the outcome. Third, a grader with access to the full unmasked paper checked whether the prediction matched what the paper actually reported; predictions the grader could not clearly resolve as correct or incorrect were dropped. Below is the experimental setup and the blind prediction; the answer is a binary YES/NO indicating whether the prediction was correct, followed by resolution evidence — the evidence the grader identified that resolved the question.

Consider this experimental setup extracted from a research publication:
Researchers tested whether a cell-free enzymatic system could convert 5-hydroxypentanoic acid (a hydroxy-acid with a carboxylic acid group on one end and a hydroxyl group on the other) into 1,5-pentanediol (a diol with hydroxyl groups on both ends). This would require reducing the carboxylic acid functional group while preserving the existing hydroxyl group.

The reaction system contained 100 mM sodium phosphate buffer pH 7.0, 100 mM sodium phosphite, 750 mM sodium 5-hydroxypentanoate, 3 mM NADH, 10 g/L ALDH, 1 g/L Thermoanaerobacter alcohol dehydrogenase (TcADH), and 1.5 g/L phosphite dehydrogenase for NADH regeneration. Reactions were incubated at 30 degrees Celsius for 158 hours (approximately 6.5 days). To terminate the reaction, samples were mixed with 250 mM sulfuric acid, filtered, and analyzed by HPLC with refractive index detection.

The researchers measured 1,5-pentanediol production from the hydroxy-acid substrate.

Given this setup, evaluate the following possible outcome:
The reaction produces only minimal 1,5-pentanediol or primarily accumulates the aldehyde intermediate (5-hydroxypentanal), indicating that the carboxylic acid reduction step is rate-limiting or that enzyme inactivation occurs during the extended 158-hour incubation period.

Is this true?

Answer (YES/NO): NO